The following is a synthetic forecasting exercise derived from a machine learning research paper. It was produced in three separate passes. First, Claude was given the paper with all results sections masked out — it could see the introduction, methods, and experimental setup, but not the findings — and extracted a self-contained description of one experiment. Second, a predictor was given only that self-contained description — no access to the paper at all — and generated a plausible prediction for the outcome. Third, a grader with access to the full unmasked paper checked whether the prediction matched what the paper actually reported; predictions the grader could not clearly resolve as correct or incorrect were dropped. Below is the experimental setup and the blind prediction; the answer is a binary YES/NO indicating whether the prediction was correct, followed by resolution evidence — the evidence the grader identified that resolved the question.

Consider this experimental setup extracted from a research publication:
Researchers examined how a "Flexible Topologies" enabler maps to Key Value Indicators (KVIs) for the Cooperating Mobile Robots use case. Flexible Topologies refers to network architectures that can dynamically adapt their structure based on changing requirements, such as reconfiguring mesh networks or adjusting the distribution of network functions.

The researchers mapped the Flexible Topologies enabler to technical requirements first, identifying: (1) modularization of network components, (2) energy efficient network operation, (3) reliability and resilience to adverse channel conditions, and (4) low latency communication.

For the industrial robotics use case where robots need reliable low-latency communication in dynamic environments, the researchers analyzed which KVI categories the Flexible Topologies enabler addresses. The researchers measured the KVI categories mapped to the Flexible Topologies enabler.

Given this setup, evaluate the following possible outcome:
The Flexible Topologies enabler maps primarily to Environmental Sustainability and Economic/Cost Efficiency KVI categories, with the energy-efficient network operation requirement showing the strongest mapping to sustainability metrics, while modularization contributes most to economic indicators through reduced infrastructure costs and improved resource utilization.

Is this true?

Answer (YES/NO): NO